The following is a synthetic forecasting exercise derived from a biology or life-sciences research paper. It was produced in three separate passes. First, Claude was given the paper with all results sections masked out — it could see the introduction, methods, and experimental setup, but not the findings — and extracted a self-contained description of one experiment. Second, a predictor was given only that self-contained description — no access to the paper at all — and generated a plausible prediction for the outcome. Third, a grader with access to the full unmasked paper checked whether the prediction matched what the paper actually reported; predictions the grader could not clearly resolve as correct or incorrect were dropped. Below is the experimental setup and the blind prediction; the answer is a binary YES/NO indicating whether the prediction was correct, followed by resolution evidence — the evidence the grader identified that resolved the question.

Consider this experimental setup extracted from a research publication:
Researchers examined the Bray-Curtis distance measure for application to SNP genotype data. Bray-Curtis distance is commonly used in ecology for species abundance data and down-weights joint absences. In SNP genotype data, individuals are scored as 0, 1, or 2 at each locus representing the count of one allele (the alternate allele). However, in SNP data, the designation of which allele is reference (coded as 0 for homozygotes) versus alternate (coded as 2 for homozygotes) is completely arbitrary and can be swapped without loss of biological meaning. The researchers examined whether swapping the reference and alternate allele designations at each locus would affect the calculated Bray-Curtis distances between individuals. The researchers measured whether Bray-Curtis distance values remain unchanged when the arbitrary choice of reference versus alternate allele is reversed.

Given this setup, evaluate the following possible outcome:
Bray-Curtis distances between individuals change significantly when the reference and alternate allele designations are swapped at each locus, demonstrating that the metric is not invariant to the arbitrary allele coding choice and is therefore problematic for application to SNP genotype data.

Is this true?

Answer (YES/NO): YES